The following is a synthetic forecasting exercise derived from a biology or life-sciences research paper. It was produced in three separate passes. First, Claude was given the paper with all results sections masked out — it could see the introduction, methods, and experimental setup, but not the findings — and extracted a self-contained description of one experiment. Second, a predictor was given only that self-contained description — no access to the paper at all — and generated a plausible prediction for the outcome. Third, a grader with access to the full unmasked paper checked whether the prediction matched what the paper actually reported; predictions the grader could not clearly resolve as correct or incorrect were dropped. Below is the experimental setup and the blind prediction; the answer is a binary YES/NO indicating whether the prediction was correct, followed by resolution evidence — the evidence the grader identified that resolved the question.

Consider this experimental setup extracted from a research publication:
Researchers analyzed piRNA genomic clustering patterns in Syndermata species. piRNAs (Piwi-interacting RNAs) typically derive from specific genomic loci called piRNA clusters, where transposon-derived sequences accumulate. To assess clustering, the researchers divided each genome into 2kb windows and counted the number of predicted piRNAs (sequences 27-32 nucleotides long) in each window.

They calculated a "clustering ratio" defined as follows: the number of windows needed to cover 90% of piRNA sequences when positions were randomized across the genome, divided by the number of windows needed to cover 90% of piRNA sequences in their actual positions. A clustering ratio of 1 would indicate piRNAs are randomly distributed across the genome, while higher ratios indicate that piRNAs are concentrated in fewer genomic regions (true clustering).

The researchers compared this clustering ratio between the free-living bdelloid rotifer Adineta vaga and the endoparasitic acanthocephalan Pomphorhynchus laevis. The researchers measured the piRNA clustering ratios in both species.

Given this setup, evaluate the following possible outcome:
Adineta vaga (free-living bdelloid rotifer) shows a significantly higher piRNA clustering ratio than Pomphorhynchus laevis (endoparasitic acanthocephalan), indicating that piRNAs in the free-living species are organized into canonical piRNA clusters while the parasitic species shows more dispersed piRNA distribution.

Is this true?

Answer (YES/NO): YES